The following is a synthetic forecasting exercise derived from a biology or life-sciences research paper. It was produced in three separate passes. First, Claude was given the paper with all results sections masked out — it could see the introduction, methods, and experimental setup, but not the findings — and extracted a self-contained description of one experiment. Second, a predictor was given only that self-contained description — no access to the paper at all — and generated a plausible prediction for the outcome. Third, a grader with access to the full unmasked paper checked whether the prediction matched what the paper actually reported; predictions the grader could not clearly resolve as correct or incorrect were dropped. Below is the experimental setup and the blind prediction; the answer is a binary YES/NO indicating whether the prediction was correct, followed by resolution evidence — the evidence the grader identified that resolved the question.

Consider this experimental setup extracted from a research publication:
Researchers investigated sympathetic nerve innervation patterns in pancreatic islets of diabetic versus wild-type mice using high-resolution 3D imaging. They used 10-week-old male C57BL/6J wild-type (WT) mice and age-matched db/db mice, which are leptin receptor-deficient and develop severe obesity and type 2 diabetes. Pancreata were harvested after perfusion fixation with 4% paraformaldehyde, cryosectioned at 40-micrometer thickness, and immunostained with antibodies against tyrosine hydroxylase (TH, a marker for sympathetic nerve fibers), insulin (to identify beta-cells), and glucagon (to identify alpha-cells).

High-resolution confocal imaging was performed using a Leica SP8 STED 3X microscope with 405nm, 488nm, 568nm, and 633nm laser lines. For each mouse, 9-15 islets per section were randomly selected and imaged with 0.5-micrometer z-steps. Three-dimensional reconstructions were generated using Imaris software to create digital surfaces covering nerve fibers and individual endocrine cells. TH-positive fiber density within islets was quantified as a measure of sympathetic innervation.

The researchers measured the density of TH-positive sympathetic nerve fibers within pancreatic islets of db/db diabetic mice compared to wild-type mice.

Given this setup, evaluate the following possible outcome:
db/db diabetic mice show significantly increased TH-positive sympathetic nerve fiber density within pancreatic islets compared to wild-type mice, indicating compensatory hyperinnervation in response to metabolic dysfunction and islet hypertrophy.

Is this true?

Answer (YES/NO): NO